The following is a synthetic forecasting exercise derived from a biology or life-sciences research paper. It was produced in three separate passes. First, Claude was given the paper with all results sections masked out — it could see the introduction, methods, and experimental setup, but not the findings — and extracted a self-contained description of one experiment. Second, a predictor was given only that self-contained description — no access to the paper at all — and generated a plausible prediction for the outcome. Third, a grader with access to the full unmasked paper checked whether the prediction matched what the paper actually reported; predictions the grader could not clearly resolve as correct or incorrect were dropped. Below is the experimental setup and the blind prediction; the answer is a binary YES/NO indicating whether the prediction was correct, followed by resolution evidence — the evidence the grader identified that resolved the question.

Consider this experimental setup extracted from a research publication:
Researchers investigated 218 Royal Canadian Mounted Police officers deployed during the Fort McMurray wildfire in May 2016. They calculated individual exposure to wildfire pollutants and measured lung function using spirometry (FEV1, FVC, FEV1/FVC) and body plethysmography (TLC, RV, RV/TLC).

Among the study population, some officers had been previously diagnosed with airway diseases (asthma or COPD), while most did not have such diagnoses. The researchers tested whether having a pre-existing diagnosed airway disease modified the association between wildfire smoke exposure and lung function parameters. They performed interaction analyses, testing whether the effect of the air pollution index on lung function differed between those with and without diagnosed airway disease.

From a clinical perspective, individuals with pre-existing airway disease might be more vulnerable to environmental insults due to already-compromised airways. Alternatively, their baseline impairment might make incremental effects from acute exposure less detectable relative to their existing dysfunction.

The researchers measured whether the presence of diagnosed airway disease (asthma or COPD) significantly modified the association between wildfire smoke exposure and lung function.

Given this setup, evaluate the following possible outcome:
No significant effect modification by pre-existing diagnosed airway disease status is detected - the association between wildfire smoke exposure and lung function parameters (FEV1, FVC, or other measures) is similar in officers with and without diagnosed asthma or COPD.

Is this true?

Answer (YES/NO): YES